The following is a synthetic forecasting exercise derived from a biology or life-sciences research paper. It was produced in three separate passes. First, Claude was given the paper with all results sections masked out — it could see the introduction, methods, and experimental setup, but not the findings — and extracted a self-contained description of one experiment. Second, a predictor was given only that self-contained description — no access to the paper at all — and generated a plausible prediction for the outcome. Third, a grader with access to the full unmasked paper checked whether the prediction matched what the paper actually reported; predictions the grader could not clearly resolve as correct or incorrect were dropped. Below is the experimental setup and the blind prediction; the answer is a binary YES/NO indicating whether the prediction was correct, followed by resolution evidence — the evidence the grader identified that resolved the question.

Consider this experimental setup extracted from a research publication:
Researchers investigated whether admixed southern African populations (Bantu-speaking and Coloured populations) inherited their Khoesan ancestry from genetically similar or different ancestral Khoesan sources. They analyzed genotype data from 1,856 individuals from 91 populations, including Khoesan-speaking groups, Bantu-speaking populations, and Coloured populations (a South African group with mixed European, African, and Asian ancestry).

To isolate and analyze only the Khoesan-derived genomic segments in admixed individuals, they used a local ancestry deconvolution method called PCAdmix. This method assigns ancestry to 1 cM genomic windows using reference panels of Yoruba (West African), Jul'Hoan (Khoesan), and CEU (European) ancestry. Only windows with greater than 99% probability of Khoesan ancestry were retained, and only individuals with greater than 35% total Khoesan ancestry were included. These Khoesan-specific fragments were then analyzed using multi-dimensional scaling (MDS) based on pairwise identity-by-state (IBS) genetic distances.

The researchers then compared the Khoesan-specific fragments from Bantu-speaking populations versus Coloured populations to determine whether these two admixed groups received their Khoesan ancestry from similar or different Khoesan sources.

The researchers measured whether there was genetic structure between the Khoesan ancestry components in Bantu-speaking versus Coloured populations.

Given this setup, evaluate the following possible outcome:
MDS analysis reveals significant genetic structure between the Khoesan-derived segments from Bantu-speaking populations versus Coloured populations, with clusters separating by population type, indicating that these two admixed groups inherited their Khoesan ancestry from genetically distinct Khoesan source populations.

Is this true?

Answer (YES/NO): NO